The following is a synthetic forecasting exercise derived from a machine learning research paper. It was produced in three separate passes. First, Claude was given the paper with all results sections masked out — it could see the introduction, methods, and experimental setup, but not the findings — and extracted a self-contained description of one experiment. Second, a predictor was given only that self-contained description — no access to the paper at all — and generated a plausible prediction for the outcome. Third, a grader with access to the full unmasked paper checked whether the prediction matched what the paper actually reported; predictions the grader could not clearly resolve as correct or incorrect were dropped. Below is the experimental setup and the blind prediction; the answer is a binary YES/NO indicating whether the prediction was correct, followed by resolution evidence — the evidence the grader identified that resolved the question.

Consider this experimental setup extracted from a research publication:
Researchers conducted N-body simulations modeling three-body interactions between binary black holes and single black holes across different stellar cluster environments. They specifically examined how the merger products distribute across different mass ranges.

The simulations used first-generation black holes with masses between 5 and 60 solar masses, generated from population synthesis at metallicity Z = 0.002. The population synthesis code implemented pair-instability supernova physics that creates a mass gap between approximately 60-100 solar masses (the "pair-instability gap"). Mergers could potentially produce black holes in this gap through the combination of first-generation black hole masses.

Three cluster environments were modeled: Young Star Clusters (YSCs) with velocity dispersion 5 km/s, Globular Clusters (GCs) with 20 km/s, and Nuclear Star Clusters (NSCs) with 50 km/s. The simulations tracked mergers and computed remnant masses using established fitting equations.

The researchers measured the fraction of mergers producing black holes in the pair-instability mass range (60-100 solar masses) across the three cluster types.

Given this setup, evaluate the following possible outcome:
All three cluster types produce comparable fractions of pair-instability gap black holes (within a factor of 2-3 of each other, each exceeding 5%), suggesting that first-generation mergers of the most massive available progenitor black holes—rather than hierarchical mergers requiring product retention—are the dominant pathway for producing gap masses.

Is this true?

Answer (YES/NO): YES